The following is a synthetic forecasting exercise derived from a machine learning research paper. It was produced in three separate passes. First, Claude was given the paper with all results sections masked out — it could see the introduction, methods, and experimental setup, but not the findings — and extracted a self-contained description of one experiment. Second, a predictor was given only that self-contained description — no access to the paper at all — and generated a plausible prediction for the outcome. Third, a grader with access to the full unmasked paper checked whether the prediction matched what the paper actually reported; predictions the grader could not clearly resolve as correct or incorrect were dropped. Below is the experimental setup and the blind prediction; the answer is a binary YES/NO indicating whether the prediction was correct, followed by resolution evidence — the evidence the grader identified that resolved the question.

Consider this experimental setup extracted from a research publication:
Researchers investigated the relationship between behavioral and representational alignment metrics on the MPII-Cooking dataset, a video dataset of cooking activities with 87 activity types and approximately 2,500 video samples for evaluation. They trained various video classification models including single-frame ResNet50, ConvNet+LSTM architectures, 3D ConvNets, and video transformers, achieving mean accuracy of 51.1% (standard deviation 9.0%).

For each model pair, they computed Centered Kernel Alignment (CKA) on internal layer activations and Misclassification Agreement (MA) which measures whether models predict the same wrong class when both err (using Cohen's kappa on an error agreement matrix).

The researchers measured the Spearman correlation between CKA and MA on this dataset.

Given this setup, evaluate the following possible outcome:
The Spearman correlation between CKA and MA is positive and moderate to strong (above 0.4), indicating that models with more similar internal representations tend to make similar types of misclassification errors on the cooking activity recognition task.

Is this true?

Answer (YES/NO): YES